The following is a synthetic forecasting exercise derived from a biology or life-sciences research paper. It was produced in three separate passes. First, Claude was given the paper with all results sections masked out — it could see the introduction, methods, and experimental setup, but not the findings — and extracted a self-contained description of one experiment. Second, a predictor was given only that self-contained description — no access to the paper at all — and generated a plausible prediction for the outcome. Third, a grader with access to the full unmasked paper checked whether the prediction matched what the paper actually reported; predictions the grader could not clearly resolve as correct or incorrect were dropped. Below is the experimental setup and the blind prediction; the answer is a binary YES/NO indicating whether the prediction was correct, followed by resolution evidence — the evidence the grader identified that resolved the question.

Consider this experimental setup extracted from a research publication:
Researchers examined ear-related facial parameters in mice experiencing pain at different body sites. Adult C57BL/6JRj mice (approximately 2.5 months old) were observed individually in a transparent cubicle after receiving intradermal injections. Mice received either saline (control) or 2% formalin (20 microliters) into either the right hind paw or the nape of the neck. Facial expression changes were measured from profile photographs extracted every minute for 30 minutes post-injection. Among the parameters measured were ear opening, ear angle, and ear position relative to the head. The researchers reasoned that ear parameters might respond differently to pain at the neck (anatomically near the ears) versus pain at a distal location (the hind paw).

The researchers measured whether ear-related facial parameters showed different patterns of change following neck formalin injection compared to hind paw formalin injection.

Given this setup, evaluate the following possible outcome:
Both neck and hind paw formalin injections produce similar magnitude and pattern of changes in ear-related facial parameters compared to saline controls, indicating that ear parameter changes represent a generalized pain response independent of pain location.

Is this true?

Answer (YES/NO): YES